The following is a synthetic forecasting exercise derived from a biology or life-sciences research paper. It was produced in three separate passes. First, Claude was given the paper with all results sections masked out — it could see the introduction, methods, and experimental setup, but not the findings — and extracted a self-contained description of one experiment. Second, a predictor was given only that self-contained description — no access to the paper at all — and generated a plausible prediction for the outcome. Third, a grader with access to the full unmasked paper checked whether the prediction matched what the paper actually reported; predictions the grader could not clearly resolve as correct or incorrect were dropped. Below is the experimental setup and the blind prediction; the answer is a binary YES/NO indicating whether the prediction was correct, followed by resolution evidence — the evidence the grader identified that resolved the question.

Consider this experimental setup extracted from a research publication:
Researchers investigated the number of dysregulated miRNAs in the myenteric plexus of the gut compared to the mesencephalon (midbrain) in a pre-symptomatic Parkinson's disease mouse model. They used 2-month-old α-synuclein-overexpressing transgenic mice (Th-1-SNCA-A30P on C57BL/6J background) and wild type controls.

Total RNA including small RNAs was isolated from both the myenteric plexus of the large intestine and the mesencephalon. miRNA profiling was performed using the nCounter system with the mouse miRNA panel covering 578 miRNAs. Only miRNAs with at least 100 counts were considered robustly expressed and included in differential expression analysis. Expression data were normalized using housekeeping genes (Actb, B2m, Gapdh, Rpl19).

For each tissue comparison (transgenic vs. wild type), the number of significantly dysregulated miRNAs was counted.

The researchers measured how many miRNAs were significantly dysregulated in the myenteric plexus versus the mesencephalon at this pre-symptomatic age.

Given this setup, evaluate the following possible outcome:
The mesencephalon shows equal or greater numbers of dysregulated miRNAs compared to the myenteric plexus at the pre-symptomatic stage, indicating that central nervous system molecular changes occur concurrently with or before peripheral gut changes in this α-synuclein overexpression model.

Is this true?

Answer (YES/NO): NO